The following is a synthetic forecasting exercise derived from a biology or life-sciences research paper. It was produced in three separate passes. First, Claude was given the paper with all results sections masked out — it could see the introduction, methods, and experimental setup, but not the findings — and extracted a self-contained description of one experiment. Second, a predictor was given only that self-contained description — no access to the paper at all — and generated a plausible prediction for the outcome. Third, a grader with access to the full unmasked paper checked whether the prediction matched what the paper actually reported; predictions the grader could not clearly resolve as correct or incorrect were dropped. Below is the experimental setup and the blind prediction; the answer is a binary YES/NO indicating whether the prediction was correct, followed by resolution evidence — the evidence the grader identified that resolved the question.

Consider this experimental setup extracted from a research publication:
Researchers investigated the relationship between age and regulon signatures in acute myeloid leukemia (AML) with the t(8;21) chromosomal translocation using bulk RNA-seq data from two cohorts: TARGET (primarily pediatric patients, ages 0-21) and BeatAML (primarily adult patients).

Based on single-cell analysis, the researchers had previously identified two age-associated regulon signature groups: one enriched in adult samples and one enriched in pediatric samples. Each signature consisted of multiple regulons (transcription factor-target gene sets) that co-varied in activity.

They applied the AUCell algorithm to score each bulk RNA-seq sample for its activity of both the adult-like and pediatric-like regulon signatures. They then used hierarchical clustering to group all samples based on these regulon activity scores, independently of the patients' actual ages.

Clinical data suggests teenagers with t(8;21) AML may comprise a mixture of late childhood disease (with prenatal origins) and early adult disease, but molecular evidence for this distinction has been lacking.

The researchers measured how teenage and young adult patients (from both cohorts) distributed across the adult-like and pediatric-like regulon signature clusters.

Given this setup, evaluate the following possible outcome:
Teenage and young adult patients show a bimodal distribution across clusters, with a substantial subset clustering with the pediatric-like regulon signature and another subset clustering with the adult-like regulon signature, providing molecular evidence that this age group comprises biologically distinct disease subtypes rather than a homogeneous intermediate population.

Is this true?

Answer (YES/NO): NO